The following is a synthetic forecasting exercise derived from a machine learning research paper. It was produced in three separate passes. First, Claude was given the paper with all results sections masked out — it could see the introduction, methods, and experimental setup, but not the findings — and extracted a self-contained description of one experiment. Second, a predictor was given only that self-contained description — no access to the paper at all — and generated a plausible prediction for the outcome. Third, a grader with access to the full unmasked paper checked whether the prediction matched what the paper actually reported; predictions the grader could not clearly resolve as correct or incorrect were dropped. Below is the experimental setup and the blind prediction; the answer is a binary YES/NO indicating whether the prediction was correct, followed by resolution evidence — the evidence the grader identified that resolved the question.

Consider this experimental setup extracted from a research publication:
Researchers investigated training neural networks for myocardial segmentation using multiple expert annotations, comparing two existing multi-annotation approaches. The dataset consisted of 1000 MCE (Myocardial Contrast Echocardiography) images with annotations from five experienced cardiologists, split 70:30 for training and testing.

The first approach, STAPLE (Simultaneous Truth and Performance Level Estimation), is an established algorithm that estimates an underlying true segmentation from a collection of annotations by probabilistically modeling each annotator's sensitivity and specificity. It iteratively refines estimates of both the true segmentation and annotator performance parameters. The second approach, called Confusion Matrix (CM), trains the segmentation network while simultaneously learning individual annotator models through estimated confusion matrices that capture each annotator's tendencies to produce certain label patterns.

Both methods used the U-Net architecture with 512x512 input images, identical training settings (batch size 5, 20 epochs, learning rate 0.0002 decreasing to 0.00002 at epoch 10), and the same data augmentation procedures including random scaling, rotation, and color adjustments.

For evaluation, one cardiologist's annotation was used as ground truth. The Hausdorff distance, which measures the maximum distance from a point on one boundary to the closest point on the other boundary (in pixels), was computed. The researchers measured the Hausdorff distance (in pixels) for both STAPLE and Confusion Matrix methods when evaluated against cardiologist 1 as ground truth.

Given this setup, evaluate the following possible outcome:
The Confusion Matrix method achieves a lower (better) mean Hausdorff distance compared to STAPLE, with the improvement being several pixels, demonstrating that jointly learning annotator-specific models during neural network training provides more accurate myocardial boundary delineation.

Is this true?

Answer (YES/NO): NO